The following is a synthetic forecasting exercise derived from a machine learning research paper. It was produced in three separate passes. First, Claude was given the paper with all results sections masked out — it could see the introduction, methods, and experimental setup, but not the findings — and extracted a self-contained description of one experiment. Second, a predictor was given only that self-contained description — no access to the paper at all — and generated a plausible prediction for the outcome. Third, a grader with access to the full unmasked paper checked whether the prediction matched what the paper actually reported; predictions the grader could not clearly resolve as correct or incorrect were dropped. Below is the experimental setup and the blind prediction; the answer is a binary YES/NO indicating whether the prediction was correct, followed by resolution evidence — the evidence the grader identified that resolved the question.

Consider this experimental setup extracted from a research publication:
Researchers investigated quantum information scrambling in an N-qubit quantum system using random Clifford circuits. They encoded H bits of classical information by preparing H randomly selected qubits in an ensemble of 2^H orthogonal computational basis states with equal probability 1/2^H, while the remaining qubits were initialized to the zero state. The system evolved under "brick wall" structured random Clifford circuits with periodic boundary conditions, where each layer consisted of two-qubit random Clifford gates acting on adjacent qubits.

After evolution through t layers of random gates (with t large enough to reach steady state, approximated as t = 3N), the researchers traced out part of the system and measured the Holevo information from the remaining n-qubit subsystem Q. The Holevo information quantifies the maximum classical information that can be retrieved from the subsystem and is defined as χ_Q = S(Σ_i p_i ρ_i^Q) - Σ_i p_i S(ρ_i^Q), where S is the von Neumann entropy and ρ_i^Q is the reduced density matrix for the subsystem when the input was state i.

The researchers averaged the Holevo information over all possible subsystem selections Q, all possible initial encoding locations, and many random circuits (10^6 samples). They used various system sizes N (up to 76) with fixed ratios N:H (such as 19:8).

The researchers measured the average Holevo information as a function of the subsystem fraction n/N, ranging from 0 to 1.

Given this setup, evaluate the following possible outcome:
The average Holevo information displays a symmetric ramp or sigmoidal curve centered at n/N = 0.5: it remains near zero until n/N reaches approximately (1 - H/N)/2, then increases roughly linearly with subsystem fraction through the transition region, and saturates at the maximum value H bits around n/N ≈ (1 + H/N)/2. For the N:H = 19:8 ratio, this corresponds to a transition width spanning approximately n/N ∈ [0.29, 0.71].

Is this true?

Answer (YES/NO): NO